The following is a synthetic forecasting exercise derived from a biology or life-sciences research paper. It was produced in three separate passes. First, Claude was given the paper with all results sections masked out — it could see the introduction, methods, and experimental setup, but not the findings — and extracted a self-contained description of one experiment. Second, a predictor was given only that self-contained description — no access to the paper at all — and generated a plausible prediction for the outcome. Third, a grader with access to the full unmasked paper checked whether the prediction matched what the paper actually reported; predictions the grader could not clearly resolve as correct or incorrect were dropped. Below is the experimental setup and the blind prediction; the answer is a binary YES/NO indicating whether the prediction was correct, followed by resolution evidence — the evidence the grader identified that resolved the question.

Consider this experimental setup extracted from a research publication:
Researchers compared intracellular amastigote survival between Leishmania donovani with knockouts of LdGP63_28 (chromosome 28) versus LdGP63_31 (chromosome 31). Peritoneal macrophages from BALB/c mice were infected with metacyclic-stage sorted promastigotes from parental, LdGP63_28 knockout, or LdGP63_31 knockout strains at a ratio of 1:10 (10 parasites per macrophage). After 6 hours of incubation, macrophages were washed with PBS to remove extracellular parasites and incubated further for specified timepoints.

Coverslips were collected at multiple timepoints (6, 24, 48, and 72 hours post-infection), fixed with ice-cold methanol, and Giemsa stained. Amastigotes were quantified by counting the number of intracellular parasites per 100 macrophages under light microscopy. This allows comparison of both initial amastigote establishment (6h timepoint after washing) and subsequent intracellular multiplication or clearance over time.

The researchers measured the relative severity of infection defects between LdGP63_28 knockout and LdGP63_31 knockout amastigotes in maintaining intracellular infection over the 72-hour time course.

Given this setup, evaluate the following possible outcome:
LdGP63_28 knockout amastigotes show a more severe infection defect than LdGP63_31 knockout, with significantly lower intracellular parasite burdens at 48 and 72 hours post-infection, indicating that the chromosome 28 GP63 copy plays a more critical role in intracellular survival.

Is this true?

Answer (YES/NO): YES